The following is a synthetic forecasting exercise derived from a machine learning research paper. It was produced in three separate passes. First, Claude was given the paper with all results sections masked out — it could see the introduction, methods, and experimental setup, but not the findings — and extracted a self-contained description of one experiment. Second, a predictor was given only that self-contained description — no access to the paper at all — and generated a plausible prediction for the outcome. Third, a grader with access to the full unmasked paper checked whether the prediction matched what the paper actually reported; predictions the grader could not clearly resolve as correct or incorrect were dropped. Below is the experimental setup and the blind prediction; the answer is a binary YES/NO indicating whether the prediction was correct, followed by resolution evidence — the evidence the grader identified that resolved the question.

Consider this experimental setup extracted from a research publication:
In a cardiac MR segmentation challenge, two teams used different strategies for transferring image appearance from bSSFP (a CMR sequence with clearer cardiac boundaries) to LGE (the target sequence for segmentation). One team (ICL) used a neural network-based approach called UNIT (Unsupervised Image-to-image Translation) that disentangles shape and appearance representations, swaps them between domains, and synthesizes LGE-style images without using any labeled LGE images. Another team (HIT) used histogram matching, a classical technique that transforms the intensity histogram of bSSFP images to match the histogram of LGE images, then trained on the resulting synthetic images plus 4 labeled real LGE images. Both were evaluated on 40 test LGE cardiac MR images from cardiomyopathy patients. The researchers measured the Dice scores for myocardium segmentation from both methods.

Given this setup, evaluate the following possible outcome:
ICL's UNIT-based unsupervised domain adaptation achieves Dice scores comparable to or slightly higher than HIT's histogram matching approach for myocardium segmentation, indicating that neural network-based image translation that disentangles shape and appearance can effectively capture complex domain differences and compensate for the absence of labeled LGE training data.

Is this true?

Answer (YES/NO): YES